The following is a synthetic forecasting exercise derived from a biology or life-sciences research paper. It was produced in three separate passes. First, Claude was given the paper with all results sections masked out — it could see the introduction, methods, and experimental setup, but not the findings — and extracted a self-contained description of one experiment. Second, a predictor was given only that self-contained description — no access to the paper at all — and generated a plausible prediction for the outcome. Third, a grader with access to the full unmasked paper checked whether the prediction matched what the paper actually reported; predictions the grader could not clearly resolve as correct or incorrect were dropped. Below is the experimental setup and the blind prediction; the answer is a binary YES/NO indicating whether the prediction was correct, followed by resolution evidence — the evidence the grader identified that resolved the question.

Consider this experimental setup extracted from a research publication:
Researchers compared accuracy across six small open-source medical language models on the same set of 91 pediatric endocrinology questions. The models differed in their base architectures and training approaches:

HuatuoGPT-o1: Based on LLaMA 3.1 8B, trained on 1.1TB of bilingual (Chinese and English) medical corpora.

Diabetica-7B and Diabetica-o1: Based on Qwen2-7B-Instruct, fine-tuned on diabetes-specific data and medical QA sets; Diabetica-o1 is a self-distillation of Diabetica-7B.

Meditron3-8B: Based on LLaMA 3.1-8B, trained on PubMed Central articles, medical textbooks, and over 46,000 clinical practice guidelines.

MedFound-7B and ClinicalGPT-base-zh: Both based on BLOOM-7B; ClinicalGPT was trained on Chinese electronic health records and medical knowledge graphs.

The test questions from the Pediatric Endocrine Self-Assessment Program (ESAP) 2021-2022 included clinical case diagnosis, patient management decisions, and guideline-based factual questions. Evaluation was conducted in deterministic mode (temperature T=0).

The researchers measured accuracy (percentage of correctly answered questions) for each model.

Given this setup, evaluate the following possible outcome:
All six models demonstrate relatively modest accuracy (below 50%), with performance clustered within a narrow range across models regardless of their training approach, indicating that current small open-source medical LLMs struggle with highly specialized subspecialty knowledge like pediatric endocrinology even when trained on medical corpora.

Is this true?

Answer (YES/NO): NO